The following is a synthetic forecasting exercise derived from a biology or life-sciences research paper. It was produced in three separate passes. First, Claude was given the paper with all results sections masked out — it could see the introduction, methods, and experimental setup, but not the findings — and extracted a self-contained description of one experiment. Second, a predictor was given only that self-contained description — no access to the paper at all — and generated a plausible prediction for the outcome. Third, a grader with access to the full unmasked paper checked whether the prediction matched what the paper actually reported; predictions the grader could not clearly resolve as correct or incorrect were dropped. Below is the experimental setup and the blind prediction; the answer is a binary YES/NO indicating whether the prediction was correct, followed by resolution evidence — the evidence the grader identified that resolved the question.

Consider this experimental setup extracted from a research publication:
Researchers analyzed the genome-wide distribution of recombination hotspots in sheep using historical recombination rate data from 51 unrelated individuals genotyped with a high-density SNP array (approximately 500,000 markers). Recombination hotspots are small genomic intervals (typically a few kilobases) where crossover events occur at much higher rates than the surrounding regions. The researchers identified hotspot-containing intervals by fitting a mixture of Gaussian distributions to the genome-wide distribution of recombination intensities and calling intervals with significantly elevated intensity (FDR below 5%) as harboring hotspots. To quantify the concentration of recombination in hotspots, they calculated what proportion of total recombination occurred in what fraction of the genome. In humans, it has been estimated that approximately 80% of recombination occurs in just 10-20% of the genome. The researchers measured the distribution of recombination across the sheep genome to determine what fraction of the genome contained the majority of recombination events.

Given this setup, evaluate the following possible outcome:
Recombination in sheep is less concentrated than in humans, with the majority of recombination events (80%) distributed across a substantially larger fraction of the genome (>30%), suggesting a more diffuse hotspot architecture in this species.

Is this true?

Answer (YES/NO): YES